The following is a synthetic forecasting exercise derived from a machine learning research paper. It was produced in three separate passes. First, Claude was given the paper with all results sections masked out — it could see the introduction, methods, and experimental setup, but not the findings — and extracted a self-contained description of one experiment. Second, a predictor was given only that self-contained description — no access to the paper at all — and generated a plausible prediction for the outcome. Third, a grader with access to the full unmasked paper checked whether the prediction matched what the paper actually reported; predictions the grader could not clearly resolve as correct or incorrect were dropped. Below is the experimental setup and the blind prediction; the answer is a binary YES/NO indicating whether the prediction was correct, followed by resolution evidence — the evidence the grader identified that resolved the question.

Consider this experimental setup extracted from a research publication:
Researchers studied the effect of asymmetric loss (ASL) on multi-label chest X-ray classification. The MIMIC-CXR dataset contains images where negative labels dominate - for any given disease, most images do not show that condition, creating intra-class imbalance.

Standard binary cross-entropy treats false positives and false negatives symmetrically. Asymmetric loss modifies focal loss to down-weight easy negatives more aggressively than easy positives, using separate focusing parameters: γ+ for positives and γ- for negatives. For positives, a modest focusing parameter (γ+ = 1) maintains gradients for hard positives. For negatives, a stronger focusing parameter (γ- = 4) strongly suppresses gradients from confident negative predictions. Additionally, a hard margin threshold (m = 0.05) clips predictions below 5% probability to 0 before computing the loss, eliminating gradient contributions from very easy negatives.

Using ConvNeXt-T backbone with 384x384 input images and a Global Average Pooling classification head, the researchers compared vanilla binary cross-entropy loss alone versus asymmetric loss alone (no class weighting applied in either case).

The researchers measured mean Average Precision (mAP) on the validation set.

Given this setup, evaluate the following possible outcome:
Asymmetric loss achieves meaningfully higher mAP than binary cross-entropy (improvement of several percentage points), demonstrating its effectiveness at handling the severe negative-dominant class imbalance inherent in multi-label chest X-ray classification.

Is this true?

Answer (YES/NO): NO